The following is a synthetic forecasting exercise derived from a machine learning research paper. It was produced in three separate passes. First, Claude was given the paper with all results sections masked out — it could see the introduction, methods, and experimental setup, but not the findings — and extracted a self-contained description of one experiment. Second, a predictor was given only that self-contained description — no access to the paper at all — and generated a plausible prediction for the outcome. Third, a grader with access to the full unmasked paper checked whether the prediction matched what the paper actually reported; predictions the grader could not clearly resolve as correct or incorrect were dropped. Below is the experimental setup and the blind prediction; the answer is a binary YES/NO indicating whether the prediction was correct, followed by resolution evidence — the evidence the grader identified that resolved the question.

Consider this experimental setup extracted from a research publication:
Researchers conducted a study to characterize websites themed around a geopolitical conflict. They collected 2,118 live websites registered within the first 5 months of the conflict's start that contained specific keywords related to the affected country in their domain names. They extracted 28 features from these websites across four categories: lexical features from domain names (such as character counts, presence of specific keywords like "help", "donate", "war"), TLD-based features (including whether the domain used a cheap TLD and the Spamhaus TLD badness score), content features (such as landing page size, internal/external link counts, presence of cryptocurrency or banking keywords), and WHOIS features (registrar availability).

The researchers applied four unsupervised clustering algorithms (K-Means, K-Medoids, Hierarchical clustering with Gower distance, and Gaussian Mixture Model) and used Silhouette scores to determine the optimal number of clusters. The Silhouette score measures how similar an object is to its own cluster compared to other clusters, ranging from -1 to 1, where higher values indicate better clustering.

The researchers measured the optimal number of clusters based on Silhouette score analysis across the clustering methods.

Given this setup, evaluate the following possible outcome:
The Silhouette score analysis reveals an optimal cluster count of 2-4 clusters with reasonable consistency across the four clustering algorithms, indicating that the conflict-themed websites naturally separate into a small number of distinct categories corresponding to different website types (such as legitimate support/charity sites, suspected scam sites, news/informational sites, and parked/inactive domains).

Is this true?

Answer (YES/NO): YES